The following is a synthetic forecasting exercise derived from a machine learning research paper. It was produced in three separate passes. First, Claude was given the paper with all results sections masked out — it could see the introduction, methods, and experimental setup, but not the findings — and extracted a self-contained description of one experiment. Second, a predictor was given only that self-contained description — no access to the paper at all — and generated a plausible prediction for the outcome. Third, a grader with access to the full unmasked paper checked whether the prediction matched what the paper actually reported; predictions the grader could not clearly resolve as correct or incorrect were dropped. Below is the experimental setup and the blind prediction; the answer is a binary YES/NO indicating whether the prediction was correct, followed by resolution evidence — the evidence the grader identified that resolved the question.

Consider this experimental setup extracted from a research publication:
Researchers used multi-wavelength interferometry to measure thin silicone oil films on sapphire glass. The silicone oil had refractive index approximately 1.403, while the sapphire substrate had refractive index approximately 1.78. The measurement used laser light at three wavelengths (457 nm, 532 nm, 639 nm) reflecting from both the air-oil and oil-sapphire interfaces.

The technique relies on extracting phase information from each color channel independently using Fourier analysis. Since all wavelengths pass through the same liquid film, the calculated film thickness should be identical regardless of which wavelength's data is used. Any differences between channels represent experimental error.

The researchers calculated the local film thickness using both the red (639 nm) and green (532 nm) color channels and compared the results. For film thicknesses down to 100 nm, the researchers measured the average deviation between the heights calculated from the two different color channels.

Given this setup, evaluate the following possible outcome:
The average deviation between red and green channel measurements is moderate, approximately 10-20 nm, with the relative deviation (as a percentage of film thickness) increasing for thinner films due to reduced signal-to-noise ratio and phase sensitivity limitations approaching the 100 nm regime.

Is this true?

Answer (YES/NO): YES